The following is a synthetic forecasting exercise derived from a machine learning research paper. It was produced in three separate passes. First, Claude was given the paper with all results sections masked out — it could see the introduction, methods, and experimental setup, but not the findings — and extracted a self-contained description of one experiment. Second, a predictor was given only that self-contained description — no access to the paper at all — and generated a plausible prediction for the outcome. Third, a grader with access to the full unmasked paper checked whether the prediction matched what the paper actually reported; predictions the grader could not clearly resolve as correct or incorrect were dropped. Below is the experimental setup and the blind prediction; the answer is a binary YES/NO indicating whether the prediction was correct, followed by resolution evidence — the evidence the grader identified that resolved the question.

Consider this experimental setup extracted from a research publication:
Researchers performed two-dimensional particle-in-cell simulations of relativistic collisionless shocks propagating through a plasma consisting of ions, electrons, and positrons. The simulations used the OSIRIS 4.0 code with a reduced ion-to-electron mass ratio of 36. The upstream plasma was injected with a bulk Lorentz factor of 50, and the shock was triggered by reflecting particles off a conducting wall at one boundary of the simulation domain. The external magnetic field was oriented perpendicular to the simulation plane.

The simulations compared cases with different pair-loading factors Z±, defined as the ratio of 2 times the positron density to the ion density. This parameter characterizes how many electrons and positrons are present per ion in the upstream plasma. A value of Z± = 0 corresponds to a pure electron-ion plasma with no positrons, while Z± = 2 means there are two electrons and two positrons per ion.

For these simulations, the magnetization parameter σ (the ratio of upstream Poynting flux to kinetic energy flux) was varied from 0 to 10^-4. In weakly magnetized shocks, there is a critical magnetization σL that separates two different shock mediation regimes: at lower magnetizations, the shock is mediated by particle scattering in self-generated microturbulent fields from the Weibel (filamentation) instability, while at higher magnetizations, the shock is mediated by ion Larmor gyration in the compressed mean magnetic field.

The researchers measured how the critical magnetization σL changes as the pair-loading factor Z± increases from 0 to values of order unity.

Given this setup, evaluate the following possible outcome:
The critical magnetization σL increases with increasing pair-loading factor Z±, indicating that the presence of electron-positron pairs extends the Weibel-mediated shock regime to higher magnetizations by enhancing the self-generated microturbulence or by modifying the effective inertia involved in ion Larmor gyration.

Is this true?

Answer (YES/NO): NO